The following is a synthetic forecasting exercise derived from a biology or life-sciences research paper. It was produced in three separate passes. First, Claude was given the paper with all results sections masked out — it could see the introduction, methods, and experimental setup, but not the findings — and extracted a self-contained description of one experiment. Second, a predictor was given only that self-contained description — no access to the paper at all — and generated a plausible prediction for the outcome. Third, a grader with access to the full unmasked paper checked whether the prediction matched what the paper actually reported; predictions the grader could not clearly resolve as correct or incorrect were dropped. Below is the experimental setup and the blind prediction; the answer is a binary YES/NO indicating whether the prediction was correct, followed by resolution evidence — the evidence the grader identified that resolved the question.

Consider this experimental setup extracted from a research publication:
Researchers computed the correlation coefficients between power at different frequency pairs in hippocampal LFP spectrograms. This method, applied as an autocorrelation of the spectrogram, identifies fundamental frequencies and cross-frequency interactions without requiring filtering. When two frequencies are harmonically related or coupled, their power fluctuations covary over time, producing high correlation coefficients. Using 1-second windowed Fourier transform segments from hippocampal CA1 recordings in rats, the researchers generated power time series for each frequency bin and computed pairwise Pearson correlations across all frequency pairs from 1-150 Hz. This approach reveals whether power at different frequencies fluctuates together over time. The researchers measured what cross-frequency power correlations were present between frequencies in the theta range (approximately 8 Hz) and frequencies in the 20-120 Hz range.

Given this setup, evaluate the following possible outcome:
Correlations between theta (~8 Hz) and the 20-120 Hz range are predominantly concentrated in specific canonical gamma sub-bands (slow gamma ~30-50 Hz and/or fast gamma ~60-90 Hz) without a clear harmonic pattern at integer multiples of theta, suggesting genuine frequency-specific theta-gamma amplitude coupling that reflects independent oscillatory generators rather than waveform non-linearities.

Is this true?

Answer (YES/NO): NO